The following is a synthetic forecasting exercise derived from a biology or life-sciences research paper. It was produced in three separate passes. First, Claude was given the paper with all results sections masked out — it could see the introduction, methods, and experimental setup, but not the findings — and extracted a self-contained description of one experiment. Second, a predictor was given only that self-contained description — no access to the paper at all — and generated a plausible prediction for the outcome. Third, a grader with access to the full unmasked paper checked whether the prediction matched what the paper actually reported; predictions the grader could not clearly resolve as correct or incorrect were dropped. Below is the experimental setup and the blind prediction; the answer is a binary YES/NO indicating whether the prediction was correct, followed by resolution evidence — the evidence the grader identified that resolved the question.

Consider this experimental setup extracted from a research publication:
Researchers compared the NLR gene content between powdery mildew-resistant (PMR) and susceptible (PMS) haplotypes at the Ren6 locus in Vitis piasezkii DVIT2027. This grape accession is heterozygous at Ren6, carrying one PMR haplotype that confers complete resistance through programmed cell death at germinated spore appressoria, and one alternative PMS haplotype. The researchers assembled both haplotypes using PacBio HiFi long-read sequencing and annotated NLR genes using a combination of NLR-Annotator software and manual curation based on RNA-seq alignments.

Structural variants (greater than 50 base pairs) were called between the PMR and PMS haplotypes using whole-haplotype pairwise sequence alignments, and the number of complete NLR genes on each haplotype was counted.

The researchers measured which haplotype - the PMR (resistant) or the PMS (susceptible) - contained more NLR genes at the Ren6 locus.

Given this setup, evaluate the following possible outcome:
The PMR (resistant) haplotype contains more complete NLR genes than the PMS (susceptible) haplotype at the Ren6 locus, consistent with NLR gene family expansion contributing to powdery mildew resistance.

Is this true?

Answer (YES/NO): NO